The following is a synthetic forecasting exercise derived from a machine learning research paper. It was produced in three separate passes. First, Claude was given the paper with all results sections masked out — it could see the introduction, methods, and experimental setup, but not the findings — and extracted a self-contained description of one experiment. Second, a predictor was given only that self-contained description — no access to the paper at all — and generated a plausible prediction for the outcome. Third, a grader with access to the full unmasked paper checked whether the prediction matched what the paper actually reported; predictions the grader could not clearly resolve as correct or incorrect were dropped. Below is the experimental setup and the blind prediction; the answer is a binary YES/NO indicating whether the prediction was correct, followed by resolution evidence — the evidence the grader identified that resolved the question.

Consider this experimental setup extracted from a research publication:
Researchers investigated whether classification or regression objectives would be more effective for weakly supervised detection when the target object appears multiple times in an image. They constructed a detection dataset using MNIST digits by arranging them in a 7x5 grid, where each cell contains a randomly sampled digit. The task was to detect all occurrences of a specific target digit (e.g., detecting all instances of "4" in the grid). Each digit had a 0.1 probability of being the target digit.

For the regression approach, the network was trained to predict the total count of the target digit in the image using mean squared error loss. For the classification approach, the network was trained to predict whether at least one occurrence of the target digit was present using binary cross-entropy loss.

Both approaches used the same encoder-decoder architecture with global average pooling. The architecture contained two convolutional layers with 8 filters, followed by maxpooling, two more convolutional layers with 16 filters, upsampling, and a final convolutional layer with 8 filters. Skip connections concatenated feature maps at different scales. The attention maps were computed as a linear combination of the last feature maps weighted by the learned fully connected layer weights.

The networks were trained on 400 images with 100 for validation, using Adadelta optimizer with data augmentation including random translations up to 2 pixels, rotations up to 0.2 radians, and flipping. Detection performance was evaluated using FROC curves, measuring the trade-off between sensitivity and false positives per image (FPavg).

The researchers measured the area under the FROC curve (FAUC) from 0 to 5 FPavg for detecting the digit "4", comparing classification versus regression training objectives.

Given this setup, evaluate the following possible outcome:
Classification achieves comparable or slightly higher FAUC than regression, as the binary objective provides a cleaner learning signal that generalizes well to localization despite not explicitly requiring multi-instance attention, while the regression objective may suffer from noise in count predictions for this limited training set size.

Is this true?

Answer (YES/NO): NO